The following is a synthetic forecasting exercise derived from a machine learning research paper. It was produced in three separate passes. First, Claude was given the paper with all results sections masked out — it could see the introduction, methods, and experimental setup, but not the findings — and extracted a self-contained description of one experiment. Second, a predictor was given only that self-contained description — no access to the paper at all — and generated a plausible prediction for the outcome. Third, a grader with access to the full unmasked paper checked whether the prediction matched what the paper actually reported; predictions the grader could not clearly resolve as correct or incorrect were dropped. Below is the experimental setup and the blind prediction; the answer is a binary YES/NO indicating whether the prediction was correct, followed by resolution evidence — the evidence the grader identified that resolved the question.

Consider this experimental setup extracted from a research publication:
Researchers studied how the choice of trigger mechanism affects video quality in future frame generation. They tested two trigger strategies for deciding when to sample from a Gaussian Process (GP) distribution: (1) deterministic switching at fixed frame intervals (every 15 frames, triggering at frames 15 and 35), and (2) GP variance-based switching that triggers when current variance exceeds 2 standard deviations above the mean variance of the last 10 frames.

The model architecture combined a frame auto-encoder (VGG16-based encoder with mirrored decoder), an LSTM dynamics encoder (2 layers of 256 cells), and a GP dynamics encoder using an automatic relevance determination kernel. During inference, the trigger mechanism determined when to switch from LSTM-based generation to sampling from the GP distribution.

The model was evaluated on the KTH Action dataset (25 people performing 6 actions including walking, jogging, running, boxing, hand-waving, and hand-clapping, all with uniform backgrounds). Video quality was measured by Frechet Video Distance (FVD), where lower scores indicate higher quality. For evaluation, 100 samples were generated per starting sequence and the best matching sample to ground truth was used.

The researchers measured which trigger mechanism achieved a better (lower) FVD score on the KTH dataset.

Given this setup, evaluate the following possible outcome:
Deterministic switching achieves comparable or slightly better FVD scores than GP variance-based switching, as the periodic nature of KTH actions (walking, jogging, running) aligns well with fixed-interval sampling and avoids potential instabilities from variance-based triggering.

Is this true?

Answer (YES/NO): YES